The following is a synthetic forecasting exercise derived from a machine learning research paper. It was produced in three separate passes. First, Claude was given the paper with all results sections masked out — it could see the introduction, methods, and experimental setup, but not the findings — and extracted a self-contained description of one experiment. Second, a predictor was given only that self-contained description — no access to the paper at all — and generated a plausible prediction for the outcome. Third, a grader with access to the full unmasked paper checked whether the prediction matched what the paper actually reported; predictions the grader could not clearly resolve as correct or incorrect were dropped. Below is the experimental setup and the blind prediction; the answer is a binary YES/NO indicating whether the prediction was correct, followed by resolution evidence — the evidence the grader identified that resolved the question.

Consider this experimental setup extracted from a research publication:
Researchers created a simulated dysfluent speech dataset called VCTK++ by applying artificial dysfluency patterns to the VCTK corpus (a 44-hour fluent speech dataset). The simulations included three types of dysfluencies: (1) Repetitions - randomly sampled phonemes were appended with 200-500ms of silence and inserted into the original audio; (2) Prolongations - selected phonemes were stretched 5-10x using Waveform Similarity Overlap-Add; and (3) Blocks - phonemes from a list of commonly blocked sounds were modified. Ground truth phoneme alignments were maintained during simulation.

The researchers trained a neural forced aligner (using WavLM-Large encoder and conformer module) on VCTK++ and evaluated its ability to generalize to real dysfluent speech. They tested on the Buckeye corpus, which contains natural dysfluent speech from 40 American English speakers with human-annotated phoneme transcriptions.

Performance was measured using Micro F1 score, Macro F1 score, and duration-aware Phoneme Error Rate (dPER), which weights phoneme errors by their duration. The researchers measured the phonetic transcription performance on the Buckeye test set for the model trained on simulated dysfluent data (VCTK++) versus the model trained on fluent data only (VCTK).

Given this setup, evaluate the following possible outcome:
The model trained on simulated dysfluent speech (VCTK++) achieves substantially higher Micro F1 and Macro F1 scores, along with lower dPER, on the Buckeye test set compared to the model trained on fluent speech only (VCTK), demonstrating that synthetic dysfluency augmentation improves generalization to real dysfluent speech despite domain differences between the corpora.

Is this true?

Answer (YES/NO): YES